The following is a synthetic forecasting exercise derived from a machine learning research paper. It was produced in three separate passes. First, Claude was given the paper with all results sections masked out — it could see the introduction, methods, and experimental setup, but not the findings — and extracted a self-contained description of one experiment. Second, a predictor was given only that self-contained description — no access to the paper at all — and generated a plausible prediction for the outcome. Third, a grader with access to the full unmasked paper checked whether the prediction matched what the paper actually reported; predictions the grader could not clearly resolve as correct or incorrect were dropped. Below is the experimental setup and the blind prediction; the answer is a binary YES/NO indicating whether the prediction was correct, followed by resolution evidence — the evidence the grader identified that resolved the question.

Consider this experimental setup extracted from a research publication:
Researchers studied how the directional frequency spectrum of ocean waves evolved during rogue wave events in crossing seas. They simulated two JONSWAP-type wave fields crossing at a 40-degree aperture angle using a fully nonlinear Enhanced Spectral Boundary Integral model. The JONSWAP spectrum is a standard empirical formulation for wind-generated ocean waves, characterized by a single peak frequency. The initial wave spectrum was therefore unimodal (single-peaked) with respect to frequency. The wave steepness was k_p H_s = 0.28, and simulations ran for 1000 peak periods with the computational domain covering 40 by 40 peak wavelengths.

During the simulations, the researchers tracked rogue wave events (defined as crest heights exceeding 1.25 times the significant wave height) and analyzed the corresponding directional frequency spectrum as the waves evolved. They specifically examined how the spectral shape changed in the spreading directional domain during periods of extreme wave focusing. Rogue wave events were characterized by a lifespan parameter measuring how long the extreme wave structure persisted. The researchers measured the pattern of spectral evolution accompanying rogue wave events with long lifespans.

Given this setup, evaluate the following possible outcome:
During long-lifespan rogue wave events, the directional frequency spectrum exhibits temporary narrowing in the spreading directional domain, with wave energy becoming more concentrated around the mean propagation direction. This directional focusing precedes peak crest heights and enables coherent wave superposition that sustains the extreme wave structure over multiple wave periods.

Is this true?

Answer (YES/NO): NO